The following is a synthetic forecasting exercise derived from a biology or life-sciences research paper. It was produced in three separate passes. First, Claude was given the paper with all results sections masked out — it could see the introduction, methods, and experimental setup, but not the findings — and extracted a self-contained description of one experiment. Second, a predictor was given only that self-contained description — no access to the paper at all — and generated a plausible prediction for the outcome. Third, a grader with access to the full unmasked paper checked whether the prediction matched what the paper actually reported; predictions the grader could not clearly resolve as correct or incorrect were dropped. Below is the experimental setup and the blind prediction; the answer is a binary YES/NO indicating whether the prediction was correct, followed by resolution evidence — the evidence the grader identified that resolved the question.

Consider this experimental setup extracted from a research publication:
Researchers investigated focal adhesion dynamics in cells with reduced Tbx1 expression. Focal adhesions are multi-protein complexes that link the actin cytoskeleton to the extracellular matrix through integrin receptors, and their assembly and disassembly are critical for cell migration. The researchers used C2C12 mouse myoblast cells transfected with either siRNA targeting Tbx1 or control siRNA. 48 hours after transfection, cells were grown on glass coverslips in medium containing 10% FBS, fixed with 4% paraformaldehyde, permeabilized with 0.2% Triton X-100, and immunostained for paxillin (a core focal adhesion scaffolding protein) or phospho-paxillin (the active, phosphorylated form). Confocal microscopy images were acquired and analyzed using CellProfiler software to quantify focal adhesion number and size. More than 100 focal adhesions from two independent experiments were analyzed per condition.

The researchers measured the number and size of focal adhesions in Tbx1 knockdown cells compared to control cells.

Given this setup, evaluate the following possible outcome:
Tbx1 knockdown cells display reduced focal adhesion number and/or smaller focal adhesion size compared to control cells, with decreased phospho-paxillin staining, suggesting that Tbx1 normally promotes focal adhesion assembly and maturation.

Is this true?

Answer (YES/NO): YES